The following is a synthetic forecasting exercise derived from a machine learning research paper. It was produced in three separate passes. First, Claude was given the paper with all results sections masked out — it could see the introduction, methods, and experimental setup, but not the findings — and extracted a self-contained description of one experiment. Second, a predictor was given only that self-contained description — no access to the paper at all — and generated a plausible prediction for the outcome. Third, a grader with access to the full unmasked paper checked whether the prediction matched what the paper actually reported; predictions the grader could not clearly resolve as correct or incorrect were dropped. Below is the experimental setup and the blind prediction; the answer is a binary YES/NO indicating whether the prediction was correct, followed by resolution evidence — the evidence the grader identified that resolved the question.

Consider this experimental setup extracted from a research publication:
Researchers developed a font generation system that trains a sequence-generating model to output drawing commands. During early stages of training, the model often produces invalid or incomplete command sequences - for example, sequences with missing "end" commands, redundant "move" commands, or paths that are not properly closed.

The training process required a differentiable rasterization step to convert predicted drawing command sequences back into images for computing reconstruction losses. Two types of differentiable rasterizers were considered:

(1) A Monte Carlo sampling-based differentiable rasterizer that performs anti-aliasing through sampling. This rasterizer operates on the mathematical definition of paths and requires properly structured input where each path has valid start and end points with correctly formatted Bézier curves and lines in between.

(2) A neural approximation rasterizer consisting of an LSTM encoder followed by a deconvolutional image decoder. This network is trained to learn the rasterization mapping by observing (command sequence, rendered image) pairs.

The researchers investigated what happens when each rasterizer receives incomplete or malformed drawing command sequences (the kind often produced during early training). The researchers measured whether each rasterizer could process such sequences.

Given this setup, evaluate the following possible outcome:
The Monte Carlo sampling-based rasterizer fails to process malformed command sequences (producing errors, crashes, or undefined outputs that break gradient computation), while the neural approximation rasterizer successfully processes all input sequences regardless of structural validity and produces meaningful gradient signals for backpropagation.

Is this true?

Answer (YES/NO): YES